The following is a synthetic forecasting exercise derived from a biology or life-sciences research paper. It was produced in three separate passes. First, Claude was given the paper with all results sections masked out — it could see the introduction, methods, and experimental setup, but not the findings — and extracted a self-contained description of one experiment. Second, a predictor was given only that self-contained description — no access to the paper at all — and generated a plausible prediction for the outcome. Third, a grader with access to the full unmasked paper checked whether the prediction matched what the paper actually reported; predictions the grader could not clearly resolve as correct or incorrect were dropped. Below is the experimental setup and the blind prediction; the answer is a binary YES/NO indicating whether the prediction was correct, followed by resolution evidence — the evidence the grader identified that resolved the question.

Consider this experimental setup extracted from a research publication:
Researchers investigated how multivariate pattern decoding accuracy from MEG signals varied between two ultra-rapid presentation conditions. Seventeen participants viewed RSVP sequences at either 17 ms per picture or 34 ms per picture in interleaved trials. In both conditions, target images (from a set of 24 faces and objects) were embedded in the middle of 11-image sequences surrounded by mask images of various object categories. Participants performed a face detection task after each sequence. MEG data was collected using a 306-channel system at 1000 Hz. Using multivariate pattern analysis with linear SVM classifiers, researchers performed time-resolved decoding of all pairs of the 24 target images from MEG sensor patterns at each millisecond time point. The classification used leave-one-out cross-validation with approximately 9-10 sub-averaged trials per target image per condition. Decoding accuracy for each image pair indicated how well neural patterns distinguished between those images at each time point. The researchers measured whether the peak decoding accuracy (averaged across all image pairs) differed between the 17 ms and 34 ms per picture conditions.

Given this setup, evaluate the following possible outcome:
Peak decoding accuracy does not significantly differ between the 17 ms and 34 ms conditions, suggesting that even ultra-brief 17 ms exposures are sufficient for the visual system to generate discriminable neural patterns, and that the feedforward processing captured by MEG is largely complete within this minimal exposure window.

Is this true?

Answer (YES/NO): NO